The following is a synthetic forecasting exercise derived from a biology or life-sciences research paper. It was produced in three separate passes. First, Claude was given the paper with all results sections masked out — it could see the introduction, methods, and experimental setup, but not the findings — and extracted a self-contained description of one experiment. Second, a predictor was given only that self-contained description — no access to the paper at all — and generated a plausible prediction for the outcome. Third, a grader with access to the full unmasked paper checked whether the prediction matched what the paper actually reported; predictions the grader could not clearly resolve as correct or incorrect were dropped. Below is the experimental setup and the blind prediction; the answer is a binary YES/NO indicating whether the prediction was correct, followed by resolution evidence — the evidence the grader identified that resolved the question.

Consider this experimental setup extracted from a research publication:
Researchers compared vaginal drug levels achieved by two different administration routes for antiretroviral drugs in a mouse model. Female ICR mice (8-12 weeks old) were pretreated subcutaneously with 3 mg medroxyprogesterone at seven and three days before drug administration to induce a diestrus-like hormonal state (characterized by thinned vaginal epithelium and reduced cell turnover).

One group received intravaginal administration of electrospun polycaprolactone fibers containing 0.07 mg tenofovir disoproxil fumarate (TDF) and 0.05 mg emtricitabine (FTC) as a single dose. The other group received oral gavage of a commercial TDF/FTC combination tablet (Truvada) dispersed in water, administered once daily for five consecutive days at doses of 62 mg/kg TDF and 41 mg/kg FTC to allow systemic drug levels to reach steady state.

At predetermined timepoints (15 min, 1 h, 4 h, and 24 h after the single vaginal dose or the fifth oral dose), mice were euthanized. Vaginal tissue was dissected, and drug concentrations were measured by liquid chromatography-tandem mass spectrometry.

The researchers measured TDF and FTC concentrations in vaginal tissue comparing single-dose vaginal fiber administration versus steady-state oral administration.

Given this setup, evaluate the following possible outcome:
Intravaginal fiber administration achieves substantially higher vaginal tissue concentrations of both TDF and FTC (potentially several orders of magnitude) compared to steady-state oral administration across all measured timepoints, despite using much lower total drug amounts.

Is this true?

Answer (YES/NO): NO